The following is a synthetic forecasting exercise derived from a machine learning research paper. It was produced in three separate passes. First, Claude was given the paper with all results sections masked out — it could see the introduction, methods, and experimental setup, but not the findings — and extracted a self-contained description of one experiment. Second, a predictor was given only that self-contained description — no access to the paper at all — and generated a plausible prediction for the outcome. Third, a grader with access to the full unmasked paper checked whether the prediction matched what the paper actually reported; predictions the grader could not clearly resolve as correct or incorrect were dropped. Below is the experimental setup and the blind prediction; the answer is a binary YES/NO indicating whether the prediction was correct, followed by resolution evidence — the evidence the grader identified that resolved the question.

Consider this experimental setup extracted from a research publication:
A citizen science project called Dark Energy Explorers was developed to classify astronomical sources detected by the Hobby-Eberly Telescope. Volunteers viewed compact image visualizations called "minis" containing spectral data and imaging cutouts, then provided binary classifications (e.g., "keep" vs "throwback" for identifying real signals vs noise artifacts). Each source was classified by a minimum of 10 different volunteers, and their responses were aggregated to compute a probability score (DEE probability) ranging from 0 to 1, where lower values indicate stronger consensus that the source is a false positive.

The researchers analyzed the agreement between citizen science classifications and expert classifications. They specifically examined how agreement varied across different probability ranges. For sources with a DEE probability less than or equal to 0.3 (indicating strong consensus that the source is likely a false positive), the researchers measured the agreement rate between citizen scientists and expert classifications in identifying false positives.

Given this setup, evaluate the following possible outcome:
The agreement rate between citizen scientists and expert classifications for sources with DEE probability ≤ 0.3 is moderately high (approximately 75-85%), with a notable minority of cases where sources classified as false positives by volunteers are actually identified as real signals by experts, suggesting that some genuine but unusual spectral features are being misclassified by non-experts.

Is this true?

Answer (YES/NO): NO